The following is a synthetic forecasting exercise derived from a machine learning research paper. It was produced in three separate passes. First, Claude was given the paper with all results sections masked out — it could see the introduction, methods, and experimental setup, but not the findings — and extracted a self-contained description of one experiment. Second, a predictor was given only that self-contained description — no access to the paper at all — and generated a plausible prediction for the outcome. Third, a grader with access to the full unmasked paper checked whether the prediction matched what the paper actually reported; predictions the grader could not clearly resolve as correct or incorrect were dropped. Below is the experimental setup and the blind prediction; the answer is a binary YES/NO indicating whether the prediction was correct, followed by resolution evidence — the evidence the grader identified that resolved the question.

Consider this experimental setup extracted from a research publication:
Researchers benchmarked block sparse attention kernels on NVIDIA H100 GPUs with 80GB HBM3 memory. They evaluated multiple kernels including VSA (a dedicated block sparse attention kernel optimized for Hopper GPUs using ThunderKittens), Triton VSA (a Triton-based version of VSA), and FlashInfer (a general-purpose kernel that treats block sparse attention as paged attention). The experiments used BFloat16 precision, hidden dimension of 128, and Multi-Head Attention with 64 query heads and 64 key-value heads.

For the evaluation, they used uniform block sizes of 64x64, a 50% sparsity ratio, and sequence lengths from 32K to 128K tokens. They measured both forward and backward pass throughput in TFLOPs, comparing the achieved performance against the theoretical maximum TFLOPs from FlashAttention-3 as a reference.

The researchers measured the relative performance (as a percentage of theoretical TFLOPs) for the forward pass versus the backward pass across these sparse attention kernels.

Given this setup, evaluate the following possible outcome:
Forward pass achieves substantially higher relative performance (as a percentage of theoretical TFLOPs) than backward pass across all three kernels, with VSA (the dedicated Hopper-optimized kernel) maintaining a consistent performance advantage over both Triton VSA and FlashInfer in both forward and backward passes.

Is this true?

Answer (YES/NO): NO